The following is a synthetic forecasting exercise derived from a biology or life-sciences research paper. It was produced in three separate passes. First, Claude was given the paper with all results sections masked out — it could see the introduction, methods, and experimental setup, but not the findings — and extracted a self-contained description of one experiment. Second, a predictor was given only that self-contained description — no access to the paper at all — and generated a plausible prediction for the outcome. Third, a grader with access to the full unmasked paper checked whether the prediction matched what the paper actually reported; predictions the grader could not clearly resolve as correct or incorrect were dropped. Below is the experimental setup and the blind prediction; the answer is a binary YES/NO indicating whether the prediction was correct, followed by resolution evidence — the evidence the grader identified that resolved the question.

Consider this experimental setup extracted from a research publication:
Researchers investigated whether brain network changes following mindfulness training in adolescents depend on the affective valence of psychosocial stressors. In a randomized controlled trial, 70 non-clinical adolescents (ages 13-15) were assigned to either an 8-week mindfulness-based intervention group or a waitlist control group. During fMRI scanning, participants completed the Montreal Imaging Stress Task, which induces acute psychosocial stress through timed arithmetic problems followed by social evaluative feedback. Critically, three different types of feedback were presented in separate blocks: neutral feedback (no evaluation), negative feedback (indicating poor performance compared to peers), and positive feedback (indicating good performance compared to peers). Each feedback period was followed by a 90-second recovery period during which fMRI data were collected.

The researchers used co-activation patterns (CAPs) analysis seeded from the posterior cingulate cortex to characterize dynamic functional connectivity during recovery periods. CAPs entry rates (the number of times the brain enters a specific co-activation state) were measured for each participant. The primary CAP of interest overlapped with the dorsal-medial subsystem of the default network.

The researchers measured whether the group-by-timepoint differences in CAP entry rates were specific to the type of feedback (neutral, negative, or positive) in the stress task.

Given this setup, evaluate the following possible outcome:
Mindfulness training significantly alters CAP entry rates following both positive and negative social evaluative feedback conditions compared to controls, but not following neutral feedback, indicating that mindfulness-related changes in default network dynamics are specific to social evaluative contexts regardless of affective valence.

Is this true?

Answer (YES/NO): NO